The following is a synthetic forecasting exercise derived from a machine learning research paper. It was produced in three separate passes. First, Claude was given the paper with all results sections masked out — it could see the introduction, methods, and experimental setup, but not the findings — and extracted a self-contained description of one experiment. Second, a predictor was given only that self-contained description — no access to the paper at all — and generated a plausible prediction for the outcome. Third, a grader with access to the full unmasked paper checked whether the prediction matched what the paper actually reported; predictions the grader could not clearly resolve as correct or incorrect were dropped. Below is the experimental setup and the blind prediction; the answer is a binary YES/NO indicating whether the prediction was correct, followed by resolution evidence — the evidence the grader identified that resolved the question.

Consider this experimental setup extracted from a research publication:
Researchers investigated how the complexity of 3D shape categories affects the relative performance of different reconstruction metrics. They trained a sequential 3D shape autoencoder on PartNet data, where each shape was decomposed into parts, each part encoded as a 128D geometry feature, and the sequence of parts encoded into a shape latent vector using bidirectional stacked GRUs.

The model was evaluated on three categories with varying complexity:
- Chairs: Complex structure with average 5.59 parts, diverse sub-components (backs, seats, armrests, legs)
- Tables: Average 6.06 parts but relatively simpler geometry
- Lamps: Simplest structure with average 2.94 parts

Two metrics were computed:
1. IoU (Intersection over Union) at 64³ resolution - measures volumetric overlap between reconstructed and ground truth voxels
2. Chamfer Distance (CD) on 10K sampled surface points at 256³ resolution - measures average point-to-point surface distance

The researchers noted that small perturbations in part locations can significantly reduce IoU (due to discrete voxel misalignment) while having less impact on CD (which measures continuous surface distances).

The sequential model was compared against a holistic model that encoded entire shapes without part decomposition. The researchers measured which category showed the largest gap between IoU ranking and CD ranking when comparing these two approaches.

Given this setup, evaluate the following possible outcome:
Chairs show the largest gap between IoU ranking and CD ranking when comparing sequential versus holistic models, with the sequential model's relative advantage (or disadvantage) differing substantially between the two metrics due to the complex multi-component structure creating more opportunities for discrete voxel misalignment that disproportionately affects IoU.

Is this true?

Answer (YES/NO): NO